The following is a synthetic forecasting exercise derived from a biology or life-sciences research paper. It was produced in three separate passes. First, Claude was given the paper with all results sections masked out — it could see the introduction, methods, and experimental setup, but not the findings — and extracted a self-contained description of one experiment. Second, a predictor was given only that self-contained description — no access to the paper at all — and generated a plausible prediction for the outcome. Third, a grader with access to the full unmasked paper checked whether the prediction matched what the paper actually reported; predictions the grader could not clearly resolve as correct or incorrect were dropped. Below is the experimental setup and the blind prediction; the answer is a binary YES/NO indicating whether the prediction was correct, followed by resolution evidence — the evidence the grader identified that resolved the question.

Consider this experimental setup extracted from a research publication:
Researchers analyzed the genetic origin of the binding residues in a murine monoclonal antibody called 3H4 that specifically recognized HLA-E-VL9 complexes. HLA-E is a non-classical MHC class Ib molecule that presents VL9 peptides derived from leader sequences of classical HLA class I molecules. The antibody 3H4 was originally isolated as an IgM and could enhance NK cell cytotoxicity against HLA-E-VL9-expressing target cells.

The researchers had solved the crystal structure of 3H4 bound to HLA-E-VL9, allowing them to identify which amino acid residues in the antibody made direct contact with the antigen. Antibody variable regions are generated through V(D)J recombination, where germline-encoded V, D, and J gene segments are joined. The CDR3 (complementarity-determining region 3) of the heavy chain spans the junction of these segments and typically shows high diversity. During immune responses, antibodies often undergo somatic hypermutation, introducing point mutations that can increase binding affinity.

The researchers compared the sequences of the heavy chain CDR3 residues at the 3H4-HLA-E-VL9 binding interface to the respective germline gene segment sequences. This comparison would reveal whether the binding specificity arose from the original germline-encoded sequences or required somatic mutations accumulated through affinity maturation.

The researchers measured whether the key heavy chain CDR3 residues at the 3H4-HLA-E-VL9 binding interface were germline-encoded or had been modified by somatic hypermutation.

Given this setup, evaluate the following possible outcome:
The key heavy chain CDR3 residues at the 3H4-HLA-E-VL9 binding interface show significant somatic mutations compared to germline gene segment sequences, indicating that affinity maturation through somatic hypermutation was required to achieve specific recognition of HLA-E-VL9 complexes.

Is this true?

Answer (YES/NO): NO